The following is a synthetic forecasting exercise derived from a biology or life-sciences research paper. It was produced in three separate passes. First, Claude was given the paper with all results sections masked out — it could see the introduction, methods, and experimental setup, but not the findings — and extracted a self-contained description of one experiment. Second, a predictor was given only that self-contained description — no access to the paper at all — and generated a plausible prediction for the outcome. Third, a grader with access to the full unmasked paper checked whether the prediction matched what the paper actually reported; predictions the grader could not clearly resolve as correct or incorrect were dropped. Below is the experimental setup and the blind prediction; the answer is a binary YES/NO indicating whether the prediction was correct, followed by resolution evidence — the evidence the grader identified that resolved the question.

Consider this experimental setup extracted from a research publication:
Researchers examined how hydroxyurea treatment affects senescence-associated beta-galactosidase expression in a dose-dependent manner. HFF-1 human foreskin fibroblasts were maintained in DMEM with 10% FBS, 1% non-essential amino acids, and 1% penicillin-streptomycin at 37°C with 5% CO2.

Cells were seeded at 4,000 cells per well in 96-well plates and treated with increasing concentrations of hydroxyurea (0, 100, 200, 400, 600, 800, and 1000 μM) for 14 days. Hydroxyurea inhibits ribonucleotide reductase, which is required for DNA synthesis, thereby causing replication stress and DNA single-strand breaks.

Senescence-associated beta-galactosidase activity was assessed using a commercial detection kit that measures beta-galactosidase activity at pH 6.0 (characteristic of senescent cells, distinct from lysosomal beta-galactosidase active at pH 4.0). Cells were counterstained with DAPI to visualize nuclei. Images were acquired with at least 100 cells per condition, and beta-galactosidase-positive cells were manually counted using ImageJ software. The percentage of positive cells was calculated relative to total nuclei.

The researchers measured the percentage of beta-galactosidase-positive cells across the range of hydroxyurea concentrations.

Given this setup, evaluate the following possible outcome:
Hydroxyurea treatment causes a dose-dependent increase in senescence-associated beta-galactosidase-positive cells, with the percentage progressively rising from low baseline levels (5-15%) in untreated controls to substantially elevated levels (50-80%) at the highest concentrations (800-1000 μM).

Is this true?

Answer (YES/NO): NO